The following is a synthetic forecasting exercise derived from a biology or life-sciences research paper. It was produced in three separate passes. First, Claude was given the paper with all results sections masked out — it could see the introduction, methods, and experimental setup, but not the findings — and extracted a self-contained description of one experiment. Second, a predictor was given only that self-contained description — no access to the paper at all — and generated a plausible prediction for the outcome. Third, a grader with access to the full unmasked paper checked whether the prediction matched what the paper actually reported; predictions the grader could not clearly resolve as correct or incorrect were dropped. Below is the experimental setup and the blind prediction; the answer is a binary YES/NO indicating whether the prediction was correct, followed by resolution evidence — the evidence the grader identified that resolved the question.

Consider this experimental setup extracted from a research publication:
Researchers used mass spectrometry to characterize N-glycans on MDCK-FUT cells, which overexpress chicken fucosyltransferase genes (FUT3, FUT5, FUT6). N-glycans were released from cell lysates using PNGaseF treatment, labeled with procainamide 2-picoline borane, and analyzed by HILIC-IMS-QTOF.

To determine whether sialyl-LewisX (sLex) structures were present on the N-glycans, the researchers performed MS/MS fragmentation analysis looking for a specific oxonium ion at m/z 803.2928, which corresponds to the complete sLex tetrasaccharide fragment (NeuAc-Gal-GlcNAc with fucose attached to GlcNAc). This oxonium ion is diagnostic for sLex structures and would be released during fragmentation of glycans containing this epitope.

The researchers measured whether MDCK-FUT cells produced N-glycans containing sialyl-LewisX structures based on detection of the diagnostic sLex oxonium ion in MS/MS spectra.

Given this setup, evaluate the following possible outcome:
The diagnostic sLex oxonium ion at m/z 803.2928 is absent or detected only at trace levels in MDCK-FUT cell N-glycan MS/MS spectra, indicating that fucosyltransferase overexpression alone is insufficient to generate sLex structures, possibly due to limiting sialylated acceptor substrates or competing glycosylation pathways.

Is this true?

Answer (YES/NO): NO